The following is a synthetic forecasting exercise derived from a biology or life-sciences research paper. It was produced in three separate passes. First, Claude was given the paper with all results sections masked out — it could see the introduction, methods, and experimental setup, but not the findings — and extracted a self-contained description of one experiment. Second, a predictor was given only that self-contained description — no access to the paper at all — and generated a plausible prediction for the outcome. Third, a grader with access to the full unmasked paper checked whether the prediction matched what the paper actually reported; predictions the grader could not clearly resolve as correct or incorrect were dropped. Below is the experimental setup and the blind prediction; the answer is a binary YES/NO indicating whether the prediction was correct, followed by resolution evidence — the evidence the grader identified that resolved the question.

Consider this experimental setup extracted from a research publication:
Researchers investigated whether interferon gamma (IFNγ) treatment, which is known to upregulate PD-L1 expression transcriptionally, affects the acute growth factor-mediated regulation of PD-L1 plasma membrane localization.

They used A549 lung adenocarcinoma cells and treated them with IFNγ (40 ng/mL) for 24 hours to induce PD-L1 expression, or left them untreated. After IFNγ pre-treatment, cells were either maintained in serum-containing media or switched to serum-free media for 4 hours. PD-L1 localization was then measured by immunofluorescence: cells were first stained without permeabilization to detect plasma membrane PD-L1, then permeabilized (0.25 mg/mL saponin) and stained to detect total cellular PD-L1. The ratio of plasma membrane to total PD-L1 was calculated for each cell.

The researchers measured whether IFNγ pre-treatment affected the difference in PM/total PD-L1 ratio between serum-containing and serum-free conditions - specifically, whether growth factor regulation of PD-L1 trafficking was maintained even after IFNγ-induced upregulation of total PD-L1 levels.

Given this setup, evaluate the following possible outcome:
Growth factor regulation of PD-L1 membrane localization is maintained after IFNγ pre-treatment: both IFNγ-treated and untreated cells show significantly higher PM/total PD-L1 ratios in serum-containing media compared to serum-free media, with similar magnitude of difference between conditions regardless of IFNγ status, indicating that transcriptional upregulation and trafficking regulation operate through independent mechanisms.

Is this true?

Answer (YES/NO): YES